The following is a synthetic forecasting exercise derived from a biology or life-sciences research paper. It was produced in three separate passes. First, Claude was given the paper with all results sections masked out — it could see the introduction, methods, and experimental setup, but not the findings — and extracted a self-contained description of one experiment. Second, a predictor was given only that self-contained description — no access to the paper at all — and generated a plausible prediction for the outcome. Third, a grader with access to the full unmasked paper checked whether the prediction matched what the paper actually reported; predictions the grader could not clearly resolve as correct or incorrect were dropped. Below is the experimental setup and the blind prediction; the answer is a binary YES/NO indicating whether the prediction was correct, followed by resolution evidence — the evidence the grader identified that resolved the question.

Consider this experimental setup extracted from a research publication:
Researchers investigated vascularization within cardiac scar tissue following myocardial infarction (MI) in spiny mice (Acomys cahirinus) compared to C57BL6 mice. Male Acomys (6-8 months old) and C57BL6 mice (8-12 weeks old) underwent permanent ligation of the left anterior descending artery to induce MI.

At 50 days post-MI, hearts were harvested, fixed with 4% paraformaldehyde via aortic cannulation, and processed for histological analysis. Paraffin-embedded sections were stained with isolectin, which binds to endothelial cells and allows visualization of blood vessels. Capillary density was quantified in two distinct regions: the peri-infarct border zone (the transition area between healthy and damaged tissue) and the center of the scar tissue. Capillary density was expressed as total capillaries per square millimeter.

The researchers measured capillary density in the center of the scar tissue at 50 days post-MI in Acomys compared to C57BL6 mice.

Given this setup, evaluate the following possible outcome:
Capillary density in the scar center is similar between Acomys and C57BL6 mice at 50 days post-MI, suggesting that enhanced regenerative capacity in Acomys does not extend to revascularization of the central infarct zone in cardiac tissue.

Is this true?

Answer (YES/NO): NO